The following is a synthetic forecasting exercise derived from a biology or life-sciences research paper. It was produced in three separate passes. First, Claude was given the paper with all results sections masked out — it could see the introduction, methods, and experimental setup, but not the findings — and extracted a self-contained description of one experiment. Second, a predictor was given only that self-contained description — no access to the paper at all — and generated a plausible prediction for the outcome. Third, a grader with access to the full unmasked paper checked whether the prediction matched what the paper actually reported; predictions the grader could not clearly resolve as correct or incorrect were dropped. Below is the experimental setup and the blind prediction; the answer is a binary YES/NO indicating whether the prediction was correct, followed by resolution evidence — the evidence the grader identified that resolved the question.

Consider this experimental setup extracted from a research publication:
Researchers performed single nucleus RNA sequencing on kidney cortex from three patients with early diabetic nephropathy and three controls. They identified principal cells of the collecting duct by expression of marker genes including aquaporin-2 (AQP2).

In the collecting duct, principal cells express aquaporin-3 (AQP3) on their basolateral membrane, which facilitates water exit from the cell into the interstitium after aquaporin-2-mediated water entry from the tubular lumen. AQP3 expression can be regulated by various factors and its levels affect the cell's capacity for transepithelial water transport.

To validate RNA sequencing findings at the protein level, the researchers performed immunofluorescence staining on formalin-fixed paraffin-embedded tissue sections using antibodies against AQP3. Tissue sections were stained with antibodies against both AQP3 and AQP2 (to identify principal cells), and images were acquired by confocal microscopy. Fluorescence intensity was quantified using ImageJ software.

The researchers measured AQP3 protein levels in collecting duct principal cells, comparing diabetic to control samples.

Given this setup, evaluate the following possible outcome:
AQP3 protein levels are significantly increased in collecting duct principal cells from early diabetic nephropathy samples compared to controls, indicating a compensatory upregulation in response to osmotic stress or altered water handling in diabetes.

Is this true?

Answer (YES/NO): NO